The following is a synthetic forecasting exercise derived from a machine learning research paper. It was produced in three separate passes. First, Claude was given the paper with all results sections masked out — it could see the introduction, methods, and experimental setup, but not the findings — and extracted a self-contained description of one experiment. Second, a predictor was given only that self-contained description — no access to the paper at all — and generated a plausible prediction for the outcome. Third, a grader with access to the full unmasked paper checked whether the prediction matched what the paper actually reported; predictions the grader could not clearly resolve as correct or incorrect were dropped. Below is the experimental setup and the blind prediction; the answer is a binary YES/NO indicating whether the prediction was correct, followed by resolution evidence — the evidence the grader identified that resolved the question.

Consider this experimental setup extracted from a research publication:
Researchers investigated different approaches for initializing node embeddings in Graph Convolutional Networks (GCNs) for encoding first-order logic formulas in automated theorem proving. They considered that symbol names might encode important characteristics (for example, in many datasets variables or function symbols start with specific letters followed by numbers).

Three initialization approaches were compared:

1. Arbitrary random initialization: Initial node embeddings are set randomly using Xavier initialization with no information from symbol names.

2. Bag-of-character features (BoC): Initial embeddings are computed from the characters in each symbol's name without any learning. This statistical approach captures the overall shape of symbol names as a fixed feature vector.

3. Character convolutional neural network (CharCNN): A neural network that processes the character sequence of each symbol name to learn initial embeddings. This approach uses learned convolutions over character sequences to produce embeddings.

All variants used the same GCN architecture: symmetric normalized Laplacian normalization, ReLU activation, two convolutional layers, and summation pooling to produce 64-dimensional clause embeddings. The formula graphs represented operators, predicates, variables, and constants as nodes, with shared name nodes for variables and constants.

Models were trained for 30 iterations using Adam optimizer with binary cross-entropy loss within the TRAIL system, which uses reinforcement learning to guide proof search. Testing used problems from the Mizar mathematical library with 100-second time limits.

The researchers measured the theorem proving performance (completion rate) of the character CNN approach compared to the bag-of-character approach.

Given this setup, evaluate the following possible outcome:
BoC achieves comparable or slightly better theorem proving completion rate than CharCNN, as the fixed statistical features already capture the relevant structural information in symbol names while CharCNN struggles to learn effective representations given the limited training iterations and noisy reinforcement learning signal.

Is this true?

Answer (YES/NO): NO